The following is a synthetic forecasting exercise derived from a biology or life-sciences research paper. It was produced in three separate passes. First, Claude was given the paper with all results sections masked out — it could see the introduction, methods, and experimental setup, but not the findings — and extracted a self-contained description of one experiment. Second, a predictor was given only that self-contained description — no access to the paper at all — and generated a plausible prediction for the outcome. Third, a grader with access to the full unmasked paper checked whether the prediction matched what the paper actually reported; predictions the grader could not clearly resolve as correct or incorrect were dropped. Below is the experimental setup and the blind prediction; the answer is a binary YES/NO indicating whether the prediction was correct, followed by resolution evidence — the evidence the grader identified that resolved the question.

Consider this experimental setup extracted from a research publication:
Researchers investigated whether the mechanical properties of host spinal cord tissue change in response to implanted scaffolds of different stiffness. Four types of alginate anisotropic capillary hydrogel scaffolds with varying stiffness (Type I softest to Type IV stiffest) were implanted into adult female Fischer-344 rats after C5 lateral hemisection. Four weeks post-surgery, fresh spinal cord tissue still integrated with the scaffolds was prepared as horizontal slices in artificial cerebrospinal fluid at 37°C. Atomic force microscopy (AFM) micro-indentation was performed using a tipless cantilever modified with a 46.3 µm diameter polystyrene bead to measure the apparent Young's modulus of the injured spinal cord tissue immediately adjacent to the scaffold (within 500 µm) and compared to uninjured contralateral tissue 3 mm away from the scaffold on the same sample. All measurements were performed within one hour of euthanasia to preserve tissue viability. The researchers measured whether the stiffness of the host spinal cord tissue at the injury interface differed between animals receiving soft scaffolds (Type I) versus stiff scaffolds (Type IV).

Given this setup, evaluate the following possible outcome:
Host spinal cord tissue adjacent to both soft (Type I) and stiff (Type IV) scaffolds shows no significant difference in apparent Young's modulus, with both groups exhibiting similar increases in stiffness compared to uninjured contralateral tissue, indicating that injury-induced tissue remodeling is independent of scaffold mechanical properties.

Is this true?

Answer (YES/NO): NO